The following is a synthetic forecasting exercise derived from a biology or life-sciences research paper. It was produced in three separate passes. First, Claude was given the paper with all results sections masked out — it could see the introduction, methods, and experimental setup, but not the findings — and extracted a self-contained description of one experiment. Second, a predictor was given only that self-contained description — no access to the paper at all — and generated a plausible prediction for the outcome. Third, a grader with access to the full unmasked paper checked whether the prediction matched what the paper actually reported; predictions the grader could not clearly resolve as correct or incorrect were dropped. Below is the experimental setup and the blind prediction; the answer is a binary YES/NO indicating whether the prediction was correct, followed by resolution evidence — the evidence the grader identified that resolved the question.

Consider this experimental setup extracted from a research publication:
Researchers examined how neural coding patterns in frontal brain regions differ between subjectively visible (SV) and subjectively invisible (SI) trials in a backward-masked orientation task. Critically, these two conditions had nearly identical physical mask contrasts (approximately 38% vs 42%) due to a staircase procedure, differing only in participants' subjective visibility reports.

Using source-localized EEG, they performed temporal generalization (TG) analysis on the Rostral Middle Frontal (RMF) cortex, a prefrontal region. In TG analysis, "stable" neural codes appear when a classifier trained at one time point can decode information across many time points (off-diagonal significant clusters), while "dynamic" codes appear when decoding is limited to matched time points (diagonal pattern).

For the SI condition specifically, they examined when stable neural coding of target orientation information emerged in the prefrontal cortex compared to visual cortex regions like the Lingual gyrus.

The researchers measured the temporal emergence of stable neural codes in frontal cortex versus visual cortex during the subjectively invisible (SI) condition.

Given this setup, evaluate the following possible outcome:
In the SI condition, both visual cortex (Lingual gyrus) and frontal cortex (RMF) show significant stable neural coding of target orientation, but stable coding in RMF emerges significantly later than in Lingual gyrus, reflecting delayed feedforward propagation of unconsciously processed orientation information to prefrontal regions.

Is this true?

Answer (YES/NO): NO